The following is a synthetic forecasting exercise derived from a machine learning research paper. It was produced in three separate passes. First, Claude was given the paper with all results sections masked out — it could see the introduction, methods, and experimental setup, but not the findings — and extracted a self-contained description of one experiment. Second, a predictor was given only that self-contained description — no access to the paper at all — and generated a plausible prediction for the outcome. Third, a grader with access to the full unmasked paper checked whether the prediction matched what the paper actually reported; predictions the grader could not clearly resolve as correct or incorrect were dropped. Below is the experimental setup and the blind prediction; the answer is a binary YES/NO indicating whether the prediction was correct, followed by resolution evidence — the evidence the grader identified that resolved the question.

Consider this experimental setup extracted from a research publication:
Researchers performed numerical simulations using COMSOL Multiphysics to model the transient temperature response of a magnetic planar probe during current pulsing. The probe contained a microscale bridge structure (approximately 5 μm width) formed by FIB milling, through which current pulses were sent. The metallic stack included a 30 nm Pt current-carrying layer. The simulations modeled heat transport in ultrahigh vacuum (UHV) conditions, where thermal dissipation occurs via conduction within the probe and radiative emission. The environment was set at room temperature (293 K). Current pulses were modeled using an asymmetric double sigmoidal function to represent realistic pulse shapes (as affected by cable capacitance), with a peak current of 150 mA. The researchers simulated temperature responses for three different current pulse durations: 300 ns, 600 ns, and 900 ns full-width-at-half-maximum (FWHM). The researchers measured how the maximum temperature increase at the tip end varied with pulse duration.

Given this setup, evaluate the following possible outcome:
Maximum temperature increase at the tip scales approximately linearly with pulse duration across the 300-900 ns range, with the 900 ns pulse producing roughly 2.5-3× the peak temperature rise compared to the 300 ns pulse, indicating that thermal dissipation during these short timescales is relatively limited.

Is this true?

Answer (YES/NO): NO